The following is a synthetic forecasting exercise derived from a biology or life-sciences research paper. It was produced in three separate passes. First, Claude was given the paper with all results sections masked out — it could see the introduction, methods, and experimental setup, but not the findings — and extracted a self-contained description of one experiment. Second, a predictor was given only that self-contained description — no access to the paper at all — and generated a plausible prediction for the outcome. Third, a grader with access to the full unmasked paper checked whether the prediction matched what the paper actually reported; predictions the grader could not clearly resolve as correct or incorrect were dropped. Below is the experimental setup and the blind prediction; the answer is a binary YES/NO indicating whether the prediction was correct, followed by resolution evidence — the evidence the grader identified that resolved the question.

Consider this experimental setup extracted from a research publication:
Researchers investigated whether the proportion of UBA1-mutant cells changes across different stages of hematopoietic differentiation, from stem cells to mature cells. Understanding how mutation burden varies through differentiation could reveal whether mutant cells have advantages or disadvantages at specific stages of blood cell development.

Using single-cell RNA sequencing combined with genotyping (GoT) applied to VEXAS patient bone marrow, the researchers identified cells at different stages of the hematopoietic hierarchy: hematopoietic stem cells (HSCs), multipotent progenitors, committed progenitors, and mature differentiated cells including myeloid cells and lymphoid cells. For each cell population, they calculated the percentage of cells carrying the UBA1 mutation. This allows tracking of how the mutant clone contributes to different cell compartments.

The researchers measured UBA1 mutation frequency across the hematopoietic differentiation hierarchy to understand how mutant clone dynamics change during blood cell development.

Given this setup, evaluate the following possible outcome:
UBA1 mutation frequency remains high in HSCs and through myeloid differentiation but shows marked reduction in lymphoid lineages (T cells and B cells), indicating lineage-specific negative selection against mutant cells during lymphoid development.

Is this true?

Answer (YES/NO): NO